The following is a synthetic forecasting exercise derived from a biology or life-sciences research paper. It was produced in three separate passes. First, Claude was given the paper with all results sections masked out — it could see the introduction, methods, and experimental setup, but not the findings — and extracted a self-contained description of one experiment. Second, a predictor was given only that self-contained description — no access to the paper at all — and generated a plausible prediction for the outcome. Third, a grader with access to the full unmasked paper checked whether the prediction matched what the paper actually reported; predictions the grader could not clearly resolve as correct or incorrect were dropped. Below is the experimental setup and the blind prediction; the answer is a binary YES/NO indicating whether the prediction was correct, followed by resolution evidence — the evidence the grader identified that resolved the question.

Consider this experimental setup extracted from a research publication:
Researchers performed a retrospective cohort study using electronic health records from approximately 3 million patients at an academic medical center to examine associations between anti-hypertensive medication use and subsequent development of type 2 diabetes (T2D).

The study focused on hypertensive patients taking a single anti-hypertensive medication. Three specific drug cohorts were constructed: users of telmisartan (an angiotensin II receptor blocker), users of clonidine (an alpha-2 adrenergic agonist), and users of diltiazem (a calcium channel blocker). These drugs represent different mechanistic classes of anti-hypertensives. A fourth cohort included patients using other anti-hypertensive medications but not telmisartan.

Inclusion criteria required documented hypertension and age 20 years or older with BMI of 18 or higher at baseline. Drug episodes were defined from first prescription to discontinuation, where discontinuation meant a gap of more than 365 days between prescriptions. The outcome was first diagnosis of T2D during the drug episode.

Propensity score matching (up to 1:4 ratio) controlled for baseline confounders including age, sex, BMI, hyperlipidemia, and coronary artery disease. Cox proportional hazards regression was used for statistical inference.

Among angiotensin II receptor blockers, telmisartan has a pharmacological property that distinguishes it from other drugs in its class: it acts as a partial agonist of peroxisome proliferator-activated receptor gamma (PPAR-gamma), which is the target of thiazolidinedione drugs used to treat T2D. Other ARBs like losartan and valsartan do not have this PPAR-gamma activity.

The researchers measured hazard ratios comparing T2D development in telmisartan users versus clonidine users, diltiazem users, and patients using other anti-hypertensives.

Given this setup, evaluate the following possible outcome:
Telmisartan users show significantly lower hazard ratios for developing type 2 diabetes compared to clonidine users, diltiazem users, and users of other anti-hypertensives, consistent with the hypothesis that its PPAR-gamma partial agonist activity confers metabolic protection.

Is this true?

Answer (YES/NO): NO